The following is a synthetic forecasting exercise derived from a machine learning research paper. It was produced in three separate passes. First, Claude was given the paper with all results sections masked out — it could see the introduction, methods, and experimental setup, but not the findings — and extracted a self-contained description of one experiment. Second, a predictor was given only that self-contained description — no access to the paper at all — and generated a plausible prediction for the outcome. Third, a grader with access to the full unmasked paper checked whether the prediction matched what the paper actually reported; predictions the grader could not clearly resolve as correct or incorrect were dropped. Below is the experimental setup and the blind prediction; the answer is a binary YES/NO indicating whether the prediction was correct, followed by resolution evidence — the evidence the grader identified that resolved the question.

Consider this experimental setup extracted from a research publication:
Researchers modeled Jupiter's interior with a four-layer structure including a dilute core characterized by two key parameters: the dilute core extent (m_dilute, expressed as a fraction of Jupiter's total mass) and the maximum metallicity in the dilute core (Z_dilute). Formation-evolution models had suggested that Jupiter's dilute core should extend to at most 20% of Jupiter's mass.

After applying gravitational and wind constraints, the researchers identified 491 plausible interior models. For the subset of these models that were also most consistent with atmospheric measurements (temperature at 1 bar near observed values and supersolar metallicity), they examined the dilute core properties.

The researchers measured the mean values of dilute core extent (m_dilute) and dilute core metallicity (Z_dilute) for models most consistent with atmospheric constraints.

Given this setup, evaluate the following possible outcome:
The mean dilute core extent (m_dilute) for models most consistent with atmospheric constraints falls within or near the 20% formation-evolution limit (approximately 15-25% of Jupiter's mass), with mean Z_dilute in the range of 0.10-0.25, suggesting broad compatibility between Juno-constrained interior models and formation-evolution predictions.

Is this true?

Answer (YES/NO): NO